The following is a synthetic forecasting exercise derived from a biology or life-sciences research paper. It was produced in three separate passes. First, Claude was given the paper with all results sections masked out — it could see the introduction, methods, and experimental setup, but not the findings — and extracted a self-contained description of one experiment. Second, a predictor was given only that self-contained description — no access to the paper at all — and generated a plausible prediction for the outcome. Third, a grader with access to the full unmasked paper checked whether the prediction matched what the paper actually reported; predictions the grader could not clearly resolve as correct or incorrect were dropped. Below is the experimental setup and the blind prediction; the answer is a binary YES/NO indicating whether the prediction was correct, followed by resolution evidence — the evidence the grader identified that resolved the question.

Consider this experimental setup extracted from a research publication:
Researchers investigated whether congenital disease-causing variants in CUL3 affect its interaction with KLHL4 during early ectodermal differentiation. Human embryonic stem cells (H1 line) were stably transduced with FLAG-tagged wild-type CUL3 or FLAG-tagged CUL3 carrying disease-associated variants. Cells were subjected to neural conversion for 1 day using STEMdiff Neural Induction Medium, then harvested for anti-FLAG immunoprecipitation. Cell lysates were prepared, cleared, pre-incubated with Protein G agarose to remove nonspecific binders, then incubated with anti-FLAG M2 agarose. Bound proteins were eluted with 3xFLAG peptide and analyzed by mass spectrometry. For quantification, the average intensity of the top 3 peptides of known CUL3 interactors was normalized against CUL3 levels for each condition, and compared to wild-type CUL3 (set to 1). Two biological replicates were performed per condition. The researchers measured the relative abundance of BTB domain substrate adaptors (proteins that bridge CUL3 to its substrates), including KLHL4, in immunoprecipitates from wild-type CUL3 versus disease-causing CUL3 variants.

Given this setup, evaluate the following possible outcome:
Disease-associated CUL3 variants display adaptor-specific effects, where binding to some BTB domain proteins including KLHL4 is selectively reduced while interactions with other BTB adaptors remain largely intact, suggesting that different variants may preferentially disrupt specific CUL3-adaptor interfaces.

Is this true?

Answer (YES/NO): YES